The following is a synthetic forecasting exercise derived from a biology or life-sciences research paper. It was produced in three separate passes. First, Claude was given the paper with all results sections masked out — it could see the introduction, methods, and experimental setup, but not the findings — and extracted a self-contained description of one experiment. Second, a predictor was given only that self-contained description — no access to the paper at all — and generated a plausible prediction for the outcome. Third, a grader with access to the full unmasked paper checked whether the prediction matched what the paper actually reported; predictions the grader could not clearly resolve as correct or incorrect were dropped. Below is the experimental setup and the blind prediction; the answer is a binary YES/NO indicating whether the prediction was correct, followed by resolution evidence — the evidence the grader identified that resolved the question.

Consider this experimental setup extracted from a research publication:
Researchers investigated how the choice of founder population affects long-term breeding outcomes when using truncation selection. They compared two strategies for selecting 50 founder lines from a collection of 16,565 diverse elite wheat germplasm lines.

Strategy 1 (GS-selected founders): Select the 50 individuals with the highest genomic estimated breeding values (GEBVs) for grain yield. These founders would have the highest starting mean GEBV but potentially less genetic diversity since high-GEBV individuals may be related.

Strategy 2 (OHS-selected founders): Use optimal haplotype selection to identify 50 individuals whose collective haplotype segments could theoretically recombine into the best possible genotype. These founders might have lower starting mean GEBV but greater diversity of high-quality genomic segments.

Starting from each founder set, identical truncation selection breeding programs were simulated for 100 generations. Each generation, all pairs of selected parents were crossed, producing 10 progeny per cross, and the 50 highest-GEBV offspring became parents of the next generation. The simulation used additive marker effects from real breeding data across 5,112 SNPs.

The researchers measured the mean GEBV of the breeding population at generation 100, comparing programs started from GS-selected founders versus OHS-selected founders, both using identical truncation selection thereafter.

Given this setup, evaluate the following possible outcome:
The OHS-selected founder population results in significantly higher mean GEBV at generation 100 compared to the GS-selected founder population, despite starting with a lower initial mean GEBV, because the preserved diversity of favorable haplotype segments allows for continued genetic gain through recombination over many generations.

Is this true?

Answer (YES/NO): YES